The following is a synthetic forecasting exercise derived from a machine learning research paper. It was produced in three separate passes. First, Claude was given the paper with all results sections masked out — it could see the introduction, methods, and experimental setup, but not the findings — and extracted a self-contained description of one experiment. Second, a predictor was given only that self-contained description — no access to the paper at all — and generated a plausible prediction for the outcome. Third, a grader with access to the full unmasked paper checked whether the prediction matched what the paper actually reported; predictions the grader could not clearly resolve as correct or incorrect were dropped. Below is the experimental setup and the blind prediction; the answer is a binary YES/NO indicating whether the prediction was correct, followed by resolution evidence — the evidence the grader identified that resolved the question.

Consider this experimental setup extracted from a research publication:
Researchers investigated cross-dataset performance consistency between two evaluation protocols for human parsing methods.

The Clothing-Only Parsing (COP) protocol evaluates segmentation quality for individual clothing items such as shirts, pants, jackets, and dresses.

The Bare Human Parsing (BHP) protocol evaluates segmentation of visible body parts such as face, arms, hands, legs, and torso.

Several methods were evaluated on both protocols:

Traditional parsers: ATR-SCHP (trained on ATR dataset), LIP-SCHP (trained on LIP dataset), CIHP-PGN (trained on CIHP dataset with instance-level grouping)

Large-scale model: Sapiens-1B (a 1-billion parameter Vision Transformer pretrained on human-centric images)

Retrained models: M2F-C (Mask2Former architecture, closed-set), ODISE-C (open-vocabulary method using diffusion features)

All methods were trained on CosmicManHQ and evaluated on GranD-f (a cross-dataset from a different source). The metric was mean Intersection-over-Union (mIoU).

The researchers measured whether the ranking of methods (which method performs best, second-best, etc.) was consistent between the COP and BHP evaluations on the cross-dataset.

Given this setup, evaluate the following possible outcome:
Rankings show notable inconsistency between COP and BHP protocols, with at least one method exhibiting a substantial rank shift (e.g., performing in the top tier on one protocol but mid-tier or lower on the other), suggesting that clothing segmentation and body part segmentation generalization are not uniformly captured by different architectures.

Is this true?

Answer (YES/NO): NO